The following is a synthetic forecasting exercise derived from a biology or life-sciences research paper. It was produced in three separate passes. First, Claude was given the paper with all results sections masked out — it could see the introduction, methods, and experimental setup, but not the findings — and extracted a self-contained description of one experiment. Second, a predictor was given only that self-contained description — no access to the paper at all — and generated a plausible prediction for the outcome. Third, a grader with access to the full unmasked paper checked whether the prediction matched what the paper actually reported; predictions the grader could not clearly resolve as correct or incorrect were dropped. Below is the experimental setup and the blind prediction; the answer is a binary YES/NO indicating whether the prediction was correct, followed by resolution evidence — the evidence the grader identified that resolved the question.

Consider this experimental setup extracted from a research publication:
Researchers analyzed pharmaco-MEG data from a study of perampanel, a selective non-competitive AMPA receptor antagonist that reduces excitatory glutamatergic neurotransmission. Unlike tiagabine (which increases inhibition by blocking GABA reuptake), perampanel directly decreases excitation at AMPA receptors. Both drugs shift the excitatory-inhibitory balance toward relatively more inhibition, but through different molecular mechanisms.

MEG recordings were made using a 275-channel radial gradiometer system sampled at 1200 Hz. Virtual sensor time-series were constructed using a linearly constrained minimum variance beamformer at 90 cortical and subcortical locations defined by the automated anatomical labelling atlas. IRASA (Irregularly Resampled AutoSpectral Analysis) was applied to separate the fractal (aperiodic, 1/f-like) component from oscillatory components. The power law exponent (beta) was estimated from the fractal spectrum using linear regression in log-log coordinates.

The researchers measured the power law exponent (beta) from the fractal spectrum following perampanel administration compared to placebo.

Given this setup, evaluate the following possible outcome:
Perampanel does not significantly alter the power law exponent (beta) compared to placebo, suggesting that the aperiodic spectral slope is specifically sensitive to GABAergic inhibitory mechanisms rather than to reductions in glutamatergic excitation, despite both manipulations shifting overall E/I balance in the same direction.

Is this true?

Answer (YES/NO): NO